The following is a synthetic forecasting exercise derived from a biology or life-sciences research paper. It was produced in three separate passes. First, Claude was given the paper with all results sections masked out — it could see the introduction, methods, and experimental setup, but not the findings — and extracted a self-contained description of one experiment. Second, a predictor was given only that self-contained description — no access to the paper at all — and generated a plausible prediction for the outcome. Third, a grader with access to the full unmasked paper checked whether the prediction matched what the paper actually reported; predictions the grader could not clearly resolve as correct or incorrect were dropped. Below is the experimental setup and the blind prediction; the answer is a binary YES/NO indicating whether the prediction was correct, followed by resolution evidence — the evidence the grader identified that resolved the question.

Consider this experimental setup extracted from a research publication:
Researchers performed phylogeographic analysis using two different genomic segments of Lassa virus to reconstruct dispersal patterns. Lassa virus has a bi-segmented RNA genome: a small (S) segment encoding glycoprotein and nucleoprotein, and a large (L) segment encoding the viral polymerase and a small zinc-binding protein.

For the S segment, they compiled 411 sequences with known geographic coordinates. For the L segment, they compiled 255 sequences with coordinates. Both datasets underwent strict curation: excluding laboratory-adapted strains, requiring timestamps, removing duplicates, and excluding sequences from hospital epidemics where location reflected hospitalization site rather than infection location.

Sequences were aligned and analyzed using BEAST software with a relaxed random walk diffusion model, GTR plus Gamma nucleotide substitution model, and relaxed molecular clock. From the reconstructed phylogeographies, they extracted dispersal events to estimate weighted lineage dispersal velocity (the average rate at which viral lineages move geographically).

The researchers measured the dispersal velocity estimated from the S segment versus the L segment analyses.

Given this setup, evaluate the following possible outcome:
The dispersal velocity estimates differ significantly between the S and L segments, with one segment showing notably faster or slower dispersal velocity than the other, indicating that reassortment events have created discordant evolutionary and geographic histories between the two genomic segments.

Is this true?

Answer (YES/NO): NO